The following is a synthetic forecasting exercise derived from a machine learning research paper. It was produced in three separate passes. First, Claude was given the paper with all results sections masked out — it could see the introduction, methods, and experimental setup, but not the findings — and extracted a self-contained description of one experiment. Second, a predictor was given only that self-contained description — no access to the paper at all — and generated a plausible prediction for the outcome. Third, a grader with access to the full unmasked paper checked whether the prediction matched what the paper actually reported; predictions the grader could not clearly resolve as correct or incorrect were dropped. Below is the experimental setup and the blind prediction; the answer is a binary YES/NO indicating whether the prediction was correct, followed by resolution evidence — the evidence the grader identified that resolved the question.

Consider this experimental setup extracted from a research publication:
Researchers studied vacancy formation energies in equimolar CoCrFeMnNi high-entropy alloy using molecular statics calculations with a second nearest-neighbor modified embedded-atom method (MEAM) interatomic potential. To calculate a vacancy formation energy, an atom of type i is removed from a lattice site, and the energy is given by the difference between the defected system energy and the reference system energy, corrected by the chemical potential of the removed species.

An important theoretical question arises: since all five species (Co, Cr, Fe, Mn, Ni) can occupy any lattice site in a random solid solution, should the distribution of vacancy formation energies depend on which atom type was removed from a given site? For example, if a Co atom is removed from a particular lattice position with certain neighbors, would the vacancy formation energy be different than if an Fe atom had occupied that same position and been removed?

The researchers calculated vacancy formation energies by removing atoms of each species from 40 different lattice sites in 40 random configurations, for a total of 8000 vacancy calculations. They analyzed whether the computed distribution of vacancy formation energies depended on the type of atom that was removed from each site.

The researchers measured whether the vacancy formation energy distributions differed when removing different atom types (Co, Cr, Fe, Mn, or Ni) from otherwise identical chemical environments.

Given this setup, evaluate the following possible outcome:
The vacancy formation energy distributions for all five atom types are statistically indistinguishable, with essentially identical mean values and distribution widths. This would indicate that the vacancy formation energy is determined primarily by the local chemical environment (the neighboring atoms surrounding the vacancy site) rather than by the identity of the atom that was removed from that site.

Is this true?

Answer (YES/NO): YES